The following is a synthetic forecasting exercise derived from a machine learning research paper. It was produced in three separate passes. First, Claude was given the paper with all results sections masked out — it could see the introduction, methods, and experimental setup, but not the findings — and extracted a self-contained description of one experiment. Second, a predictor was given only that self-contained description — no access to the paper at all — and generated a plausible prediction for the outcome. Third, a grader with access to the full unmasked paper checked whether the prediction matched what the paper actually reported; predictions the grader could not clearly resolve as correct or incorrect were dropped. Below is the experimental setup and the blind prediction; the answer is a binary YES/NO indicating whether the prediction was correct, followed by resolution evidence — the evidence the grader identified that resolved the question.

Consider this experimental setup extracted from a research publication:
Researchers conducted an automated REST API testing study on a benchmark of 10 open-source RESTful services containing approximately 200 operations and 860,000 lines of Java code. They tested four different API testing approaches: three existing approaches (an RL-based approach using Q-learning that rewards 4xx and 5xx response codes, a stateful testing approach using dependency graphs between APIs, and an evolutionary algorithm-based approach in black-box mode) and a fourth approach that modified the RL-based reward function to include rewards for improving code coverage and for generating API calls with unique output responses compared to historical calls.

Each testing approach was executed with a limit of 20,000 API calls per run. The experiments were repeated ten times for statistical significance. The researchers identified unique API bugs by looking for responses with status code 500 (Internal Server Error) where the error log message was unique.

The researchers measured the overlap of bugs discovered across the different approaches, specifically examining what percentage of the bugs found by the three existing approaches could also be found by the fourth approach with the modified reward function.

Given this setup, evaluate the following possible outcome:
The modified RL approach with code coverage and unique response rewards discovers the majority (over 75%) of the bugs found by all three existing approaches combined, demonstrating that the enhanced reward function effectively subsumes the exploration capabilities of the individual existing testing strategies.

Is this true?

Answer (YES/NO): NO